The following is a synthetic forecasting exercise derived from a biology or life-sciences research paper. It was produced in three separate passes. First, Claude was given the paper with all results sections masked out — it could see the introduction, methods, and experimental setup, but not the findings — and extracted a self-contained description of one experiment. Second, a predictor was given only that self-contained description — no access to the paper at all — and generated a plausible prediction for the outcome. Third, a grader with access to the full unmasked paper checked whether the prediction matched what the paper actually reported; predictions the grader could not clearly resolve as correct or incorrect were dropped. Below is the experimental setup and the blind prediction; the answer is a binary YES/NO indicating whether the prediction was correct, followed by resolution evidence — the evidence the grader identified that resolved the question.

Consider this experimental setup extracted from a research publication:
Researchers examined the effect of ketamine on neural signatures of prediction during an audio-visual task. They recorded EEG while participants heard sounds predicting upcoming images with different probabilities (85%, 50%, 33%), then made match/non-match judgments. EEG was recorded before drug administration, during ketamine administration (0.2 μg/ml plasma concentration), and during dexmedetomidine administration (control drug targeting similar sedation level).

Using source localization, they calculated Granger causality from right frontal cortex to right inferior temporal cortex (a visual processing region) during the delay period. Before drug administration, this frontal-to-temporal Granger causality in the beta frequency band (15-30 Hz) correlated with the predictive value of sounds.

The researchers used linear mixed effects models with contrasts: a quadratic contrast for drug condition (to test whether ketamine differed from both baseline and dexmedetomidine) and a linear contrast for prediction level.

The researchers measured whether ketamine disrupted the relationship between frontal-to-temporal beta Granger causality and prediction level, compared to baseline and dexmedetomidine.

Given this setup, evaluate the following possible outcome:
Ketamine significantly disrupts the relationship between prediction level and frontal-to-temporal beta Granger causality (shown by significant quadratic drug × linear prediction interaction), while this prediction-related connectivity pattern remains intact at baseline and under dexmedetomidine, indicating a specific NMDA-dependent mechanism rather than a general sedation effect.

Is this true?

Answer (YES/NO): YES